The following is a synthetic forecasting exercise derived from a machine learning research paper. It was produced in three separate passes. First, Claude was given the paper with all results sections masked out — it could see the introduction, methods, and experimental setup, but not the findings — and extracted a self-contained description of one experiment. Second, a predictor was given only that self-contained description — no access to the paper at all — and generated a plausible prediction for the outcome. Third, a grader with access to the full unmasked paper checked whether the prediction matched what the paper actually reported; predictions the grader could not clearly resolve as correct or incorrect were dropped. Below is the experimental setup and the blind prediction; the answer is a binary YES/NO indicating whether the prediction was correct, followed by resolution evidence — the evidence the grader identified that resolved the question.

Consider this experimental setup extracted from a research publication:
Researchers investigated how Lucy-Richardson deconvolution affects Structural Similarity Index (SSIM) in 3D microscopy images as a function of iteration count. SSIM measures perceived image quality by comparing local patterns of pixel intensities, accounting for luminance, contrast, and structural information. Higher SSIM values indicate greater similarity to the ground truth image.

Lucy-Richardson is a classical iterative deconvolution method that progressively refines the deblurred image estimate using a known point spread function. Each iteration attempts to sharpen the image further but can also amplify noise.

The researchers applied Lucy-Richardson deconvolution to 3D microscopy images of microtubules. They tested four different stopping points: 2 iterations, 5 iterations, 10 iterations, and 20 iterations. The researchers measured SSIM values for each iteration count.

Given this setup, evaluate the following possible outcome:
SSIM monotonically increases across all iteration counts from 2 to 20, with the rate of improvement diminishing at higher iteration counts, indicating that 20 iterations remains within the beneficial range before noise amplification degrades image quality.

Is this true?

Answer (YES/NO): NO